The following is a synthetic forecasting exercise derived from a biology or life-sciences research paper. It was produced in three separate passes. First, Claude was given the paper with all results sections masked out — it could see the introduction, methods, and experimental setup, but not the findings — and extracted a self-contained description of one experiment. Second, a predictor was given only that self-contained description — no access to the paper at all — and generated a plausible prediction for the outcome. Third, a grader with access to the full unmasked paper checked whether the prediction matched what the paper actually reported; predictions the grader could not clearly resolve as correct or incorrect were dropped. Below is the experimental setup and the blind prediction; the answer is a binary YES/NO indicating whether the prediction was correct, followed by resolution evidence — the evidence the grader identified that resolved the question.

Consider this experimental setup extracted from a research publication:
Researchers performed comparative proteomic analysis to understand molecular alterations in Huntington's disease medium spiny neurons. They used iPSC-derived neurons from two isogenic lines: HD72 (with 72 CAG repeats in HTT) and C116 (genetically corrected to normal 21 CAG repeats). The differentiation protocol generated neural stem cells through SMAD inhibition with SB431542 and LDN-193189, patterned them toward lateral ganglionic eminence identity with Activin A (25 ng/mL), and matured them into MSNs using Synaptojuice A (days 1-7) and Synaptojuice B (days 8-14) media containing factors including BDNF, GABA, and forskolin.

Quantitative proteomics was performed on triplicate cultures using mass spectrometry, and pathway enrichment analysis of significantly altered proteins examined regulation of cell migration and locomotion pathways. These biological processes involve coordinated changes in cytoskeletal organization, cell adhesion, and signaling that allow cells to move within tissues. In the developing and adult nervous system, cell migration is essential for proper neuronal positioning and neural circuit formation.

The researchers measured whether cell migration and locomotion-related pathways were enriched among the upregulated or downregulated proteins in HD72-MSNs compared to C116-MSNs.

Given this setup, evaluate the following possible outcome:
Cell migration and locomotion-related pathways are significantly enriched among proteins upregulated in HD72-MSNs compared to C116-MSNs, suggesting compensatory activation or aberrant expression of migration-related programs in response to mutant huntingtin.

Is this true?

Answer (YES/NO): YES